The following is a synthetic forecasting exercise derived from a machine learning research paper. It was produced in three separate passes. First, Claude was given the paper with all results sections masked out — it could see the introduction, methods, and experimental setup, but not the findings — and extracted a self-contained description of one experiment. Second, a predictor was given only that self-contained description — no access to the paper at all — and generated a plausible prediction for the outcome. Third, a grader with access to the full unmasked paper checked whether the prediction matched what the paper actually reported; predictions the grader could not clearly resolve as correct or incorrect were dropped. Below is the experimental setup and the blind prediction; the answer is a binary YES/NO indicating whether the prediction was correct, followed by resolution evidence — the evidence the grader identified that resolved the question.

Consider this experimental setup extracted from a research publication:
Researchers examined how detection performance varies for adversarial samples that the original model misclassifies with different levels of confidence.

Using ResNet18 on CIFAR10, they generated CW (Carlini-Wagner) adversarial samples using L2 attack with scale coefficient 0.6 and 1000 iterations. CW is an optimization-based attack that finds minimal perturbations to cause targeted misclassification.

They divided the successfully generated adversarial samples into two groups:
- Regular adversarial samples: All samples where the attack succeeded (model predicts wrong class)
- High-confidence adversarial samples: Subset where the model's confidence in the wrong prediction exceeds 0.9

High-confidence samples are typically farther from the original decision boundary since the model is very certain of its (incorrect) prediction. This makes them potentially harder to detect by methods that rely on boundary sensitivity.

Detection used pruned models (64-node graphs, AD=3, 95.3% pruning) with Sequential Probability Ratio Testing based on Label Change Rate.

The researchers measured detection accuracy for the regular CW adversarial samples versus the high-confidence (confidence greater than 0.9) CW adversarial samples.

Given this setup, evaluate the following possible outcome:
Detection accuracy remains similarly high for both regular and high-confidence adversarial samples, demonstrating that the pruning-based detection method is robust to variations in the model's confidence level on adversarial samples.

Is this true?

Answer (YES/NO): YES